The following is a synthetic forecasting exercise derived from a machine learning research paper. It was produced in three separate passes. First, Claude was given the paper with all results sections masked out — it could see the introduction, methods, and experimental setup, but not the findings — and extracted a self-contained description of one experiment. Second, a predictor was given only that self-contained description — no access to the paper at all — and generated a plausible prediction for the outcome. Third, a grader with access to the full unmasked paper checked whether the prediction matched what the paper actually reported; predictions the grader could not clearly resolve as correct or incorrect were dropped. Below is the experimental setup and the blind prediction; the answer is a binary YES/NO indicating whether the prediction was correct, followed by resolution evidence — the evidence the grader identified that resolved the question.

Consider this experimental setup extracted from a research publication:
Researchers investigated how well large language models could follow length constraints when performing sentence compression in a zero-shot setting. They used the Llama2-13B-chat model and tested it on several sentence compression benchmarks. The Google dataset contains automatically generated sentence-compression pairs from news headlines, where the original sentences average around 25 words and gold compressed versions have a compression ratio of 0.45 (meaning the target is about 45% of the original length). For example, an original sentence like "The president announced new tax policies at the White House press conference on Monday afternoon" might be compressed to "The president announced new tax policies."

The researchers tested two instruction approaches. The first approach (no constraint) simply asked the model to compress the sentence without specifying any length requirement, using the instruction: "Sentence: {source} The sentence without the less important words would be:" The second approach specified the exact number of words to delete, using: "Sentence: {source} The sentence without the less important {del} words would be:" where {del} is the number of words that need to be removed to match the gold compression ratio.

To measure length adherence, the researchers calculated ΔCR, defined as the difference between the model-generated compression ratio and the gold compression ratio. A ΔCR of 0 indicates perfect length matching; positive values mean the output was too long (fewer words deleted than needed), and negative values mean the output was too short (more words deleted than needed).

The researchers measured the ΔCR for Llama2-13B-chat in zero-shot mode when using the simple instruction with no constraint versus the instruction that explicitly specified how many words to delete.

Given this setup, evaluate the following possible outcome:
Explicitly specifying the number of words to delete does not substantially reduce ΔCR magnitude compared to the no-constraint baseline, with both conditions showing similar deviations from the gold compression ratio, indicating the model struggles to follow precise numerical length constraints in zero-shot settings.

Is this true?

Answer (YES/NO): NO